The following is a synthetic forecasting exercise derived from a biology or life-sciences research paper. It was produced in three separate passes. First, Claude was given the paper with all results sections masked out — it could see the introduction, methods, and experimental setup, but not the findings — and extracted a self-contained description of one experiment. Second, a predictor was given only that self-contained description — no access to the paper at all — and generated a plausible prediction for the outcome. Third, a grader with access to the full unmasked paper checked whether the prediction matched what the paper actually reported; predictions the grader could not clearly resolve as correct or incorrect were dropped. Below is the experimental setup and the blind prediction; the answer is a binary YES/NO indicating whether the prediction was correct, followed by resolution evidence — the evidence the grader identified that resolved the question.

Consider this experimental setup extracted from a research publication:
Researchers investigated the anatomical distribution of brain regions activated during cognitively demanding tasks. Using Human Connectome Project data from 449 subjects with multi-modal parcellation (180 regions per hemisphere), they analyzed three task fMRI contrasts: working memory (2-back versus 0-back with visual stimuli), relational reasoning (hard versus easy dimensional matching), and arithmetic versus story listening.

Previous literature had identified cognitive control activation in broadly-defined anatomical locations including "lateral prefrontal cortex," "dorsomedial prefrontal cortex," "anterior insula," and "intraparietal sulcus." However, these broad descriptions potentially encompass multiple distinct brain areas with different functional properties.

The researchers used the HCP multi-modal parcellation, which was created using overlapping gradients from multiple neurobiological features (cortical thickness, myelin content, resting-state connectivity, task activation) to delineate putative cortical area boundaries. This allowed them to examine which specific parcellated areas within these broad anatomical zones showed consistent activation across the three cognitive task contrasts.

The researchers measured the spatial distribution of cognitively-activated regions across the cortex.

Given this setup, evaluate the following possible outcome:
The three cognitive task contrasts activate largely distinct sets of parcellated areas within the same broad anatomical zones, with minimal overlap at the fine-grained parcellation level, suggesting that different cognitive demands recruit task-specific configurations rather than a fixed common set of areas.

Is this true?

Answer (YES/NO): NO